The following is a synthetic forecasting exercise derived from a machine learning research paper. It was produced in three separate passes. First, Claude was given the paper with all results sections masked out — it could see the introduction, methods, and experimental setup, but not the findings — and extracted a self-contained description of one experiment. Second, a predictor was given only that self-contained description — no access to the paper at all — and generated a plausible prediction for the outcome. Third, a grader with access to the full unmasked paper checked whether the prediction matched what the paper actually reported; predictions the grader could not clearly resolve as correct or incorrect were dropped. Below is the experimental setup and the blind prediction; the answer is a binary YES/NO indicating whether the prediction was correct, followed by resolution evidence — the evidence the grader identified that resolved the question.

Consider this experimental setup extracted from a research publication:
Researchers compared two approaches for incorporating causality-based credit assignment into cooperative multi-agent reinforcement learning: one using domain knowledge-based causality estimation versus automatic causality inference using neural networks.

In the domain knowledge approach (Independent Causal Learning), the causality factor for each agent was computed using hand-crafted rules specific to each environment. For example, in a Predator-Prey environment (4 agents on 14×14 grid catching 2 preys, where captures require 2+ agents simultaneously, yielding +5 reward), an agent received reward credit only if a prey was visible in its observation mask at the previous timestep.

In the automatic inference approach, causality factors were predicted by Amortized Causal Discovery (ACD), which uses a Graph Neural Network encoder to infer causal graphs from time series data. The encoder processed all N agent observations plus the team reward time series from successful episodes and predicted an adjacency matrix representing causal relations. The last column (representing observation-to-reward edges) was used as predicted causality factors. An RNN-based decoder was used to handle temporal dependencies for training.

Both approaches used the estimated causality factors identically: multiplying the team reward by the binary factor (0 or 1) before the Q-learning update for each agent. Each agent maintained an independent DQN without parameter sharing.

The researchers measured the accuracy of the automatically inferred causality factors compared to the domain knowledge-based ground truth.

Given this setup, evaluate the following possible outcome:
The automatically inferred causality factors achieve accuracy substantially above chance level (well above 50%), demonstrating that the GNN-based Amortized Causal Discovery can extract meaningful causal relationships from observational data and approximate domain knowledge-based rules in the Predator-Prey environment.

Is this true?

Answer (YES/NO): YES